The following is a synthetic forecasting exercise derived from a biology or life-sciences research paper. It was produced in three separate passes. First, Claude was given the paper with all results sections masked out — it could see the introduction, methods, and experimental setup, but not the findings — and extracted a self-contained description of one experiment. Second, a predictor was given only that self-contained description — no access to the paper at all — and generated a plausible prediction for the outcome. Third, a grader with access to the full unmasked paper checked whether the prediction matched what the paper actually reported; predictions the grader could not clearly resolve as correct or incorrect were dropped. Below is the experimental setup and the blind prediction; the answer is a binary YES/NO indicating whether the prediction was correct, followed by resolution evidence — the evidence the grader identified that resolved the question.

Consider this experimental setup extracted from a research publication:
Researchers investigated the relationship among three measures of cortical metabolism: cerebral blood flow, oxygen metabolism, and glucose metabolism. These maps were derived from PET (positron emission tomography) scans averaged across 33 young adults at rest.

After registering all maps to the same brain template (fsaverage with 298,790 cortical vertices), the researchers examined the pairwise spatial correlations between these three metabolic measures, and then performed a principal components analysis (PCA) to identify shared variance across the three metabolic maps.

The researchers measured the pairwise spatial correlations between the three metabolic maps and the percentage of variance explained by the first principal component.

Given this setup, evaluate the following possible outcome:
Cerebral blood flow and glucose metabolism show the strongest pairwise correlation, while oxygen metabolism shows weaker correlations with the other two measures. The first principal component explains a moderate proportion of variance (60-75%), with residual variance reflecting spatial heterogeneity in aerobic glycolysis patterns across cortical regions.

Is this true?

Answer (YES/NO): NO